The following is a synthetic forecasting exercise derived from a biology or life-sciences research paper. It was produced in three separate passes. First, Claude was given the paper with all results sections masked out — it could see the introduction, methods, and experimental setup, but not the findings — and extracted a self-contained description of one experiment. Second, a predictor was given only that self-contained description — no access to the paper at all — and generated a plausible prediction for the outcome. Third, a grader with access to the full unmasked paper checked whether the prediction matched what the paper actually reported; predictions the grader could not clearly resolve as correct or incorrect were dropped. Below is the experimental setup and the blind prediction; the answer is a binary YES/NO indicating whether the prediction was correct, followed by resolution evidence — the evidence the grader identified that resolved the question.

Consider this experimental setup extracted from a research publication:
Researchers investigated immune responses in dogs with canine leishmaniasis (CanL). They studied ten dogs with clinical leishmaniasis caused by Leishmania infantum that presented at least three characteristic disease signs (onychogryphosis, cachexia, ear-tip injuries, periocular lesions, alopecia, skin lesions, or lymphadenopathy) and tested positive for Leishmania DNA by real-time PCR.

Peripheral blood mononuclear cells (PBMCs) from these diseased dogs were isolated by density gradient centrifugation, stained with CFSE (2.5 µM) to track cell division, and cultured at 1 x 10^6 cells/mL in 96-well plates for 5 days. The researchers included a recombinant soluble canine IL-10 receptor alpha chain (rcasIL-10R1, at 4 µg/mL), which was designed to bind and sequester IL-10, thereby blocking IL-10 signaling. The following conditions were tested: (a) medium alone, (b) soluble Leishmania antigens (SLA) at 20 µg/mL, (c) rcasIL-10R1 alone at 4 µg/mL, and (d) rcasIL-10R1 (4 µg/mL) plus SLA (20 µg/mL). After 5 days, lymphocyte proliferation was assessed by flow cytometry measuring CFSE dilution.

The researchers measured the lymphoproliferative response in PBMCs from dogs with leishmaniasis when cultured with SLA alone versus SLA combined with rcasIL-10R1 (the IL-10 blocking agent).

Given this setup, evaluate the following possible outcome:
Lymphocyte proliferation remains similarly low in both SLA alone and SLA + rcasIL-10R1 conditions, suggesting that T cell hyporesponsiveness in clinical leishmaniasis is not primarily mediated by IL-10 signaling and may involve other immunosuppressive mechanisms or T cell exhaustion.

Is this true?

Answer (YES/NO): NO